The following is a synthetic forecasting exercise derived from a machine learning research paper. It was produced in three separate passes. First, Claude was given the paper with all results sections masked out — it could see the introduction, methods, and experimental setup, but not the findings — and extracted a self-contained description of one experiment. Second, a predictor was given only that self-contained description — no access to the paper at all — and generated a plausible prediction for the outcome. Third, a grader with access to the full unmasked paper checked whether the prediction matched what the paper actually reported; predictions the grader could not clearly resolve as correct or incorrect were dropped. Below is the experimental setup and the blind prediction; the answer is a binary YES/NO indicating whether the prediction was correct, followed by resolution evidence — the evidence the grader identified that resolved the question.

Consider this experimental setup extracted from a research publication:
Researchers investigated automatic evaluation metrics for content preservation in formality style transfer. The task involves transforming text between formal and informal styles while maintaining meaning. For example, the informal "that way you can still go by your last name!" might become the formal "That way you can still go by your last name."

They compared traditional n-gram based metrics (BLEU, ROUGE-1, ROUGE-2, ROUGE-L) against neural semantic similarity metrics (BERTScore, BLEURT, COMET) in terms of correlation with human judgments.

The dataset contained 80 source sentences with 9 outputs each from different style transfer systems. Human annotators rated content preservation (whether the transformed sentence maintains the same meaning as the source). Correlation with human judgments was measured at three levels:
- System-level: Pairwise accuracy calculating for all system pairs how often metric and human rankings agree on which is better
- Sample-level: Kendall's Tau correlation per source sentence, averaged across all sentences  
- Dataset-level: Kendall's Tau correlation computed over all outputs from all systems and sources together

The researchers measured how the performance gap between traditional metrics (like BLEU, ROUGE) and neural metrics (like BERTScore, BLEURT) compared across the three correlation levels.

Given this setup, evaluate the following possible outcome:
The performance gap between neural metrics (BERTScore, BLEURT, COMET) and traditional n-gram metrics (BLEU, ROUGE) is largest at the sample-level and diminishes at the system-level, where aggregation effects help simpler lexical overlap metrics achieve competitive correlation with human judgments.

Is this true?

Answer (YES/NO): NO